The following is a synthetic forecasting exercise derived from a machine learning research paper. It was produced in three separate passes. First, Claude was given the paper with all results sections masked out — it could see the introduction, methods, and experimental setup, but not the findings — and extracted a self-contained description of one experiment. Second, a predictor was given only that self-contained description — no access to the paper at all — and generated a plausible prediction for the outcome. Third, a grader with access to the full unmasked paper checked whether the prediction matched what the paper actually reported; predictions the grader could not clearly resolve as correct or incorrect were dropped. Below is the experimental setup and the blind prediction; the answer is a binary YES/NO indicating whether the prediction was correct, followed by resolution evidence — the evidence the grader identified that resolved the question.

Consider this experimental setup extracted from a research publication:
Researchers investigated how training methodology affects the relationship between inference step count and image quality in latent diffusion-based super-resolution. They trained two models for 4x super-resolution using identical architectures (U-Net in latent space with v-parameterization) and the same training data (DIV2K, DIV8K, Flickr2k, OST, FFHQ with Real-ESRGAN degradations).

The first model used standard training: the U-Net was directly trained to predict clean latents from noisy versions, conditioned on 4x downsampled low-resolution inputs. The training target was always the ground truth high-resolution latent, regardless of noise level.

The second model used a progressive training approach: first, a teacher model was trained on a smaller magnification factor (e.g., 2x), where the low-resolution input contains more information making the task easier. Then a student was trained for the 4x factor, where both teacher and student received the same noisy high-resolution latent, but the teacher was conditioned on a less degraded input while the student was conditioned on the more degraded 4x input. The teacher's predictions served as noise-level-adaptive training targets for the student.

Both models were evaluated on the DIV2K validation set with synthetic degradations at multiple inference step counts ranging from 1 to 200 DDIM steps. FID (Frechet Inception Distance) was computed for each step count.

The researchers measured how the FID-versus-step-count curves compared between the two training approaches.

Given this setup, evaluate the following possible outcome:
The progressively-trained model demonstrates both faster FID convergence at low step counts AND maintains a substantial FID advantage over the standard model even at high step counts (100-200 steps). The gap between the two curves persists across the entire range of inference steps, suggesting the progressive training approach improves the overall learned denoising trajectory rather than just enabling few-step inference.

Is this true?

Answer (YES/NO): NO